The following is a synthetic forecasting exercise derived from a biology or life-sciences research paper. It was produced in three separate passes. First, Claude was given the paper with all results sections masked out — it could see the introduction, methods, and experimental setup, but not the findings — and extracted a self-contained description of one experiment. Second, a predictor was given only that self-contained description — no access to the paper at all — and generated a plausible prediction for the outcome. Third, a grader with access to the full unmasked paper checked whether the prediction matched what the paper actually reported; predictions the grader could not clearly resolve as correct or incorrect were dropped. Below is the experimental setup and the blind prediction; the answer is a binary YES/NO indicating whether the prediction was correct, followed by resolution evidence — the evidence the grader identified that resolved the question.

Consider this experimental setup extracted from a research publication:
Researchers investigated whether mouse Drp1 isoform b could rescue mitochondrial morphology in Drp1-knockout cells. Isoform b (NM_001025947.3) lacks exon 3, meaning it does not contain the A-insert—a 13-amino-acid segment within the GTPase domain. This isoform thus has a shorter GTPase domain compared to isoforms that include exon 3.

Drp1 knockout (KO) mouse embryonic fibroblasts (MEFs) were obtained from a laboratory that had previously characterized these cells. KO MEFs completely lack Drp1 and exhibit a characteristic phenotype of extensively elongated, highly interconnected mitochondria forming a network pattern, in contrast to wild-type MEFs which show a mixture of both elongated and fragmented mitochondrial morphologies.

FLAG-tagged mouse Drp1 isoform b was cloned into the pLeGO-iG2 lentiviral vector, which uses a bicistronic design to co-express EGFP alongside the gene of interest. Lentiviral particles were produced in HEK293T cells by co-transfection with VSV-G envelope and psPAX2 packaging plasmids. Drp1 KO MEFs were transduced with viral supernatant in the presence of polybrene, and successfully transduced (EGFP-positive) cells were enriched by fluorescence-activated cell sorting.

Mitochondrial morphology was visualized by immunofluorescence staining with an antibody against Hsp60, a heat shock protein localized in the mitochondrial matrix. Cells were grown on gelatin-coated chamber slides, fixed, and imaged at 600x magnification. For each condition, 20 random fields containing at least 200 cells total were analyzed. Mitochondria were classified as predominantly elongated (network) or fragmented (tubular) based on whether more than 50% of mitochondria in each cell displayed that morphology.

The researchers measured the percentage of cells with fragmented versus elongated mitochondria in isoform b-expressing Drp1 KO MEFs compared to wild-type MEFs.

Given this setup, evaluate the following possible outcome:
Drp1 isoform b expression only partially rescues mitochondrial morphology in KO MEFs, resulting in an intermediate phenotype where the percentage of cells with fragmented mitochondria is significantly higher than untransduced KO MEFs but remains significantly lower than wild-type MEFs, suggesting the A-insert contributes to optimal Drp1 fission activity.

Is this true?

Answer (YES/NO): NO